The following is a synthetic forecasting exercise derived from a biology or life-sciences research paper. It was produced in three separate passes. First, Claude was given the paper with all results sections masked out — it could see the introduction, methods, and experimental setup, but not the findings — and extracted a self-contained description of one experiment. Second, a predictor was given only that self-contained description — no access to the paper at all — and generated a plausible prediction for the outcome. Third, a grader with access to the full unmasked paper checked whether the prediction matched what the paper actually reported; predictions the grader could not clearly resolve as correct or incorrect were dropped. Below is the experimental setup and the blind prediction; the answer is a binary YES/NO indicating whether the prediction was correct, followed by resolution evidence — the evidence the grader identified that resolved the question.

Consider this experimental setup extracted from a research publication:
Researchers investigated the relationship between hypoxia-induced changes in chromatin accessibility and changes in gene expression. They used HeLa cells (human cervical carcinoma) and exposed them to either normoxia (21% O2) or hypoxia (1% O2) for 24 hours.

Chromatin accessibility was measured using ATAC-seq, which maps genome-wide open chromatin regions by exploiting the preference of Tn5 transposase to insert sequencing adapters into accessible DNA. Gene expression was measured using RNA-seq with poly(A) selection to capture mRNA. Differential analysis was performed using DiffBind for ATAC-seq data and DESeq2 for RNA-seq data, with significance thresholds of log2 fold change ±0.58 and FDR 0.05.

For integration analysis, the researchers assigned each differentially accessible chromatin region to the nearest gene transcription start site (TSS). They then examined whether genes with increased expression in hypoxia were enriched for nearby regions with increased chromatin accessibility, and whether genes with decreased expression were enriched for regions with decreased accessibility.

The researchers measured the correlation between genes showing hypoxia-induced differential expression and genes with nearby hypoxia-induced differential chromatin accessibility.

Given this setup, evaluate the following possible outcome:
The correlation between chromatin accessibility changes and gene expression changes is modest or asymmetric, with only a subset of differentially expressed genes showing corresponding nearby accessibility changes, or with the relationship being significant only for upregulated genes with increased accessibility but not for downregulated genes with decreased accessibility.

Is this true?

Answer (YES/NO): NO